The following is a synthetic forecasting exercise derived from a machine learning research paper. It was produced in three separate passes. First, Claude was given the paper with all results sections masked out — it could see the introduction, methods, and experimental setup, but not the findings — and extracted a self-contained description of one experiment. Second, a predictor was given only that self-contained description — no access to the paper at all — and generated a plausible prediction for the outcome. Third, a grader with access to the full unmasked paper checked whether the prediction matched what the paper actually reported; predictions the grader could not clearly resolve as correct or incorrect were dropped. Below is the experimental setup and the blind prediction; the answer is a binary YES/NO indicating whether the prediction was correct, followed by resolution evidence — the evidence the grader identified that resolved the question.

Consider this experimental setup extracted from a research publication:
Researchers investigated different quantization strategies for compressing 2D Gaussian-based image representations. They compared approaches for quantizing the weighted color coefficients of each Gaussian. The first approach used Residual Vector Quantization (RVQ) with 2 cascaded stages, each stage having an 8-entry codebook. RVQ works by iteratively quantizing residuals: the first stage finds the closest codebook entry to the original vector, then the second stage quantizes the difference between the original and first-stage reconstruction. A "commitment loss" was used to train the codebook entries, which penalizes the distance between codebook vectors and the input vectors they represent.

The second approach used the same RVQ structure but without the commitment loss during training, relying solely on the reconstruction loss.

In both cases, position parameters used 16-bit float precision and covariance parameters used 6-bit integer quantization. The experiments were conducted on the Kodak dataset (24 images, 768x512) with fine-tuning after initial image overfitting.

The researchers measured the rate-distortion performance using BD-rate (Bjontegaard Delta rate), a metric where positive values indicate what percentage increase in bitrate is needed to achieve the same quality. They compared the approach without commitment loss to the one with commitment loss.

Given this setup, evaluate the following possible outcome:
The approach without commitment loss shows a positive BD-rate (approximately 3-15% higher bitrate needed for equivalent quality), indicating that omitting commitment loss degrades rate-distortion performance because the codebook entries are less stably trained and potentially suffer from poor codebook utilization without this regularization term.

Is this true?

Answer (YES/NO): NO